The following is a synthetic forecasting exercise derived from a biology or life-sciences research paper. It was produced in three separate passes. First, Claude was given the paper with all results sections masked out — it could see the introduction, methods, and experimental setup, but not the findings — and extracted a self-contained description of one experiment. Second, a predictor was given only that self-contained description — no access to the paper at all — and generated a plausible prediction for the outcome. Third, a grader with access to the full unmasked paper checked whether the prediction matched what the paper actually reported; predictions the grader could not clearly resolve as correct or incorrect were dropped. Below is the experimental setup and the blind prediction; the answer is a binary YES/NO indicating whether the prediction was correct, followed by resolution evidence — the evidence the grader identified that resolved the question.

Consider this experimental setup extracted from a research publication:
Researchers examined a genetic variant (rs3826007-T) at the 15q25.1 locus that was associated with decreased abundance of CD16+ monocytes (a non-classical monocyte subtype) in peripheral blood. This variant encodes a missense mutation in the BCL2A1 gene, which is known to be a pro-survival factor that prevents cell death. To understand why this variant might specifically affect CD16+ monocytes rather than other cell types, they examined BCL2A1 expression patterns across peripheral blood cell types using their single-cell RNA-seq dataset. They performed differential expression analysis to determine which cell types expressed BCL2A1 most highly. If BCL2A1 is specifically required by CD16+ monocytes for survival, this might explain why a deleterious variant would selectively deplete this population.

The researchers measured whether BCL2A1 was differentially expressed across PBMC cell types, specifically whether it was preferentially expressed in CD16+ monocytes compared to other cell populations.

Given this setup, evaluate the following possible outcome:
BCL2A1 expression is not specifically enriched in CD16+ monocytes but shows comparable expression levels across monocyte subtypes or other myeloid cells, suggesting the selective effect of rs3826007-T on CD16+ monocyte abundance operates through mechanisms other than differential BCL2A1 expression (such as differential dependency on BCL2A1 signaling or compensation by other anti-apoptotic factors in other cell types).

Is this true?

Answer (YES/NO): NO